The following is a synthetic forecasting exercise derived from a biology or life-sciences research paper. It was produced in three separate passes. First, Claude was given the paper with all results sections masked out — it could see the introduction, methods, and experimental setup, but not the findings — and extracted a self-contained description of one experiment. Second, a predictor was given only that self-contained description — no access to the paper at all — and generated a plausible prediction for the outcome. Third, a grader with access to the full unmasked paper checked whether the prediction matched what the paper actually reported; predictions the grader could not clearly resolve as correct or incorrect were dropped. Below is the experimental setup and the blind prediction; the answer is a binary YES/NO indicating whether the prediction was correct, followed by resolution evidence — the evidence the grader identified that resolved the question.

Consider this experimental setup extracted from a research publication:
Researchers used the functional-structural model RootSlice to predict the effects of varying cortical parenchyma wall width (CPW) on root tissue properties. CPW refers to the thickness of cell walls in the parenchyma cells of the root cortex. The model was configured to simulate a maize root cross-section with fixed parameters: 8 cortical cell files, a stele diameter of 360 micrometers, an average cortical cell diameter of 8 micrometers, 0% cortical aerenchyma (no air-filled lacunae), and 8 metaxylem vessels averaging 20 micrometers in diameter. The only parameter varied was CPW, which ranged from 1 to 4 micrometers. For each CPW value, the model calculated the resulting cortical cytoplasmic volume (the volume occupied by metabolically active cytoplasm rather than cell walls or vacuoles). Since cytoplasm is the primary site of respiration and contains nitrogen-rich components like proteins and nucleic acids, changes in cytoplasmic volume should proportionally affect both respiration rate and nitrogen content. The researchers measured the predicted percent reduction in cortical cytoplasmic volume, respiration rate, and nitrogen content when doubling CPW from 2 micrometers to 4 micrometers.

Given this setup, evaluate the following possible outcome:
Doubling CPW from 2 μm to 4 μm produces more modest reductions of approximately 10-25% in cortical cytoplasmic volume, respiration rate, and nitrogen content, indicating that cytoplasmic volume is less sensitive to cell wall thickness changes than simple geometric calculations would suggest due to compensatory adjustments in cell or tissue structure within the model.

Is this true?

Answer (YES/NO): YES